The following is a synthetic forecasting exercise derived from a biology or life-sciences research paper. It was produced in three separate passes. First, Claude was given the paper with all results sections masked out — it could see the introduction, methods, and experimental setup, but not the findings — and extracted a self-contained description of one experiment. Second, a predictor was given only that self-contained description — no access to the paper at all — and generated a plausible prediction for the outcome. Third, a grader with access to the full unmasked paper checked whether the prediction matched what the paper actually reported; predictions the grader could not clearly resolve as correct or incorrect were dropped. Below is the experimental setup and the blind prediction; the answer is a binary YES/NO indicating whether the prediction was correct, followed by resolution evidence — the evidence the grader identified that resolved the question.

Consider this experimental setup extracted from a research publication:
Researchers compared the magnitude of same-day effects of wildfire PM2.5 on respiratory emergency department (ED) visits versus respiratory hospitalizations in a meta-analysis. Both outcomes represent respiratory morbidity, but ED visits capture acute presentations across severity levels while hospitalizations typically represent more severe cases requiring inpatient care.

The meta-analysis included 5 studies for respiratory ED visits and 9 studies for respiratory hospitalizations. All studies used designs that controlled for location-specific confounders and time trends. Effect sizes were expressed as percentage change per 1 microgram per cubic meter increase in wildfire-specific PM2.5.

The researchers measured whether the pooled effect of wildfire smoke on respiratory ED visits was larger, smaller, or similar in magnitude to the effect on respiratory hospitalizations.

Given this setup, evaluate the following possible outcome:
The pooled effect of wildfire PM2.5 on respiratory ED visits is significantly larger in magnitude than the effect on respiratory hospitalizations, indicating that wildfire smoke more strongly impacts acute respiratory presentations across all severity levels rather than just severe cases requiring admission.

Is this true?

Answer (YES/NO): NO